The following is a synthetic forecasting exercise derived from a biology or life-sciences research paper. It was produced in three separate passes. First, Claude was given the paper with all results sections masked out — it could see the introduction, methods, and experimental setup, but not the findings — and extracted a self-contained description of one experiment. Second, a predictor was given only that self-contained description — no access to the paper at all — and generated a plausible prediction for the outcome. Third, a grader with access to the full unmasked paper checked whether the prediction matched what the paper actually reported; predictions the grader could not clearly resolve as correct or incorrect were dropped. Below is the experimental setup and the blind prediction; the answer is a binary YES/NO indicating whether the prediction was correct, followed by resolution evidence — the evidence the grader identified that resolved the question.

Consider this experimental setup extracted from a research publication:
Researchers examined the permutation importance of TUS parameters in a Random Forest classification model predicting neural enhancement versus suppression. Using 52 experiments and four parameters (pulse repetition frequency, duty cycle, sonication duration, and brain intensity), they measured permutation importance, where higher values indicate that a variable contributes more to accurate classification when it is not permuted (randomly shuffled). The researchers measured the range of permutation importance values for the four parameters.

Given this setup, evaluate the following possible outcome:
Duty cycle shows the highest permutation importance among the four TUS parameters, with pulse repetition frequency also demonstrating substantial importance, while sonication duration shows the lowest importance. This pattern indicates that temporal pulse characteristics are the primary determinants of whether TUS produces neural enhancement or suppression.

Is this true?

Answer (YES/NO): NO